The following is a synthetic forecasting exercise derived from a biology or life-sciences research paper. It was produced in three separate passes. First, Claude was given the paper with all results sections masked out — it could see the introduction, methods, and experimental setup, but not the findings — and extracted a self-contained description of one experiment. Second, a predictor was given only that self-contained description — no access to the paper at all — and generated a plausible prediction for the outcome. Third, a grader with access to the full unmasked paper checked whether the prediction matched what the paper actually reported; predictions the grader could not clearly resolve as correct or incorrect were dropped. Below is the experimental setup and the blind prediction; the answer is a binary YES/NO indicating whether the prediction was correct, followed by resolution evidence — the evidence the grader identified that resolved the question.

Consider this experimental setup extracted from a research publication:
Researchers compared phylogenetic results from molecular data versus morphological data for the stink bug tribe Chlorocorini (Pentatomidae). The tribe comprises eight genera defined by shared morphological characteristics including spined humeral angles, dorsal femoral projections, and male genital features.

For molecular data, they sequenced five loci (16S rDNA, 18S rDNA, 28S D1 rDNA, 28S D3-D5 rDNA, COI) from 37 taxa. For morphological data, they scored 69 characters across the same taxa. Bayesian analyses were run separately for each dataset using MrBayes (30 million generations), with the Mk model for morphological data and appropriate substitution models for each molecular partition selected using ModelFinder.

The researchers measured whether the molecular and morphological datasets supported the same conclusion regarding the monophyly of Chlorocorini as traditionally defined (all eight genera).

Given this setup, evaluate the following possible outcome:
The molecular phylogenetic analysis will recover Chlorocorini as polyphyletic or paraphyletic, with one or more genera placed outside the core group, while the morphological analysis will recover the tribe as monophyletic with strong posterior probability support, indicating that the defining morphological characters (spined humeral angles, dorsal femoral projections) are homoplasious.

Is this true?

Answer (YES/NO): NO